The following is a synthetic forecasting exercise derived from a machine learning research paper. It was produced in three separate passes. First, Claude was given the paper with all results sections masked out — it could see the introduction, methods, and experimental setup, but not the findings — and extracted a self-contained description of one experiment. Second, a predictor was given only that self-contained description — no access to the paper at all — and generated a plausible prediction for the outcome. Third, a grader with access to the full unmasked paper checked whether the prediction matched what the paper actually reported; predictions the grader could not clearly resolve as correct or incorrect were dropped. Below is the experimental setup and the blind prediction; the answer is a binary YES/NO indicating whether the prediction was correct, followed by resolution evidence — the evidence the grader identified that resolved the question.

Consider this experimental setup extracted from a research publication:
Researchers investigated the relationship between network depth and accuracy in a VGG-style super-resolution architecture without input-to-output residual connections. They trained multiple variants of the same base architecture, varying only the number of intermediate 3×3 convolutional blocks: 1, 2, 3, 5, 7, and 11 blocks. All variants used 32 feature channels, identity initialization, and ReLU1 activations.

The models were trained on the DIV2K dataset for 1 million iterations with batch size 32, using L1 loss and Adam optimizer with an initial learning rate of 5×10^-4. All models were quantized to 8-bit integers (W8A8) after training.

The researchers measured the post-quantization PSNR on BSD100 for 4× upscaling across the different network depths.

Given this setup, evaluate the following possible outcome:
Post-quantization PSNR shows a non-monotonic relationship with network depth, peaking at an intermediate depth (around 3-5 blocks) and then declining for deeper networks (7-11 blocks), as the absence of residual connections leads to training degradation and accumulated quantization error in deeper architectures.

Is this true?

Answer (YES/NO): NO